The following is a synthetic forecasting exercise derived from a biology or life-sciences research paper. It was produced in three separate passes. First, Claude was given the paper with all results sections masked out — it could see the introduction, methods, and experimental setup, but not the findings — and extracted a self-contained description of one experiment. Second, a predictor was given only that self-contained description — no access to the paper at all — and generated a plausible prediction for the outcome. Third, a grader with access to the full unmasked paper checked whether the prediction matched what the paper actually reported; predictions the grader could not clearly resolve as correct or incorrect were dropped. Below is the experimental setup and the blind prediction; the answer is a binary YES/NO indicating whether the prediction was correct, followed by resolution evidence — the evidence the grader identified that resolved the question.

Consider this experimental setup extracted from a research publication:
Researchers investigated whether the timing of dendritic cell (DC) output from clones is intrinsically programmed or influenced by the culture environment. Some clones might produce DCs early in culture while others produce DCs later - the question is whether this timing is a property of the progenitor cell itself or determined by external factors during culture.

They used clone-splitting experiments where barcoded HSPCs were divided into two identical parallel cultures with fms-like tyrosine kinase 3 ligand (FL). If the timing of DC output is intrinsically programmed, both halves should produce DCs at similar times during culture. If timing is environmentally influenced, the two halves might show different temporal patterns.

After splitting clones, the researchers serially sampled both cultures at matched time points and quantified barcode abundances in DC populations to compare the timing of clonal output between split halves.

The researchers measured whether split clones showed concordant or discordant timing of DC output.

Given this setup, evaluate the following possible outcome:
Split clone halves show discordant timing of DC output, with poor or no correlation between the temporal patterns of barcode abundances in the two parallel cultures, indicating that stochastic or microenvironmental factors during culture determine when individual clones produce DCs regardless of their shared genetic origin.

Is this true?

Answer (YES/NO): NO